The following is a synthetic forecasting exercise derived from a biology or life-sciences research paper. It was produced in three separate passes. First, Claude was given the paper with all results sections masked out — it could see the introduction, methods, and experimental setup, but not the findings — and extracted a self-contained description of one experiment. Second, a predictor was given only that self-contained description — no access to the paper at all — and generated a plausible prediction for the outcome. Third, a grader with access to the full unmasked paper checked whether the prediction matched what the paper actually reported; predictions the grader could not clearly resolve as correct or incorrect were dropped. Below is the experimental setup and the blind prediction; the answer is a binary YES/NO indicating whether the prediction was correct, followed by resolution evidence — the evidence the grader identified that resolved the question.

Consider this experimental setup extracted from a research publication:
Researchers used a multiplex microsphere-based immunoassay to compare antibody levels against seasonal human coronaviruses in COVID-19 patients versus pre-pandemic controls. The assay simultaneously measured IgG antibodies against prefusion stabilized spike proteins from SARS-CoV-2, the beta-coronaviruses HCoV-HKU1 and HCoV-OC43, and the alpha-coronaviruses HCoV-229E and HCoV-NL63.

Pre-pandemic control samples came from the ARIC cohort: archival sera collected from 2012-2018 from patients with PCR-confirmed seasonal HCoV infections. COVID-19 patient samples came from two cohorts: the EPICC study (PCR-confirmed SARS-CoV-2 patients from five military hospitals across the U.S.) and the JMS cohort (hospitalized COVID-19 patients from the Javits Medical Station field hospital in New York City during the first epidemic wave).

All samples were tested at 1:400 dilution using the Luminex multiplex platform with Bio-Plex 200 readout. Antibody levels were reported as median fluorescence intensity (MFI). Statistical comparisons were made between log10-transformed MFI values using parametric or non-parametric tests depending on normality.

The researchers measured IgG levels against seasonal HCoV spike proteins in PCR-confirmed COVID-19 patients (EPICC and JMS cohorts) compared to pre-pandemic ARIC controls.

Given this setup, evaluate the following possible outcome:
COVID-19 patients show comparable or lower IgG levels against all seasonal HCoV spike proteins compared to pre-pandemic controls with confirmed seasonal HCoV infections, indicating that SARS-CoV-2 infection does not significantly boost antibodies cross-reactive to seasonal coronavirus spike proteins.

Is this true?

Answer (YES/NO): NO